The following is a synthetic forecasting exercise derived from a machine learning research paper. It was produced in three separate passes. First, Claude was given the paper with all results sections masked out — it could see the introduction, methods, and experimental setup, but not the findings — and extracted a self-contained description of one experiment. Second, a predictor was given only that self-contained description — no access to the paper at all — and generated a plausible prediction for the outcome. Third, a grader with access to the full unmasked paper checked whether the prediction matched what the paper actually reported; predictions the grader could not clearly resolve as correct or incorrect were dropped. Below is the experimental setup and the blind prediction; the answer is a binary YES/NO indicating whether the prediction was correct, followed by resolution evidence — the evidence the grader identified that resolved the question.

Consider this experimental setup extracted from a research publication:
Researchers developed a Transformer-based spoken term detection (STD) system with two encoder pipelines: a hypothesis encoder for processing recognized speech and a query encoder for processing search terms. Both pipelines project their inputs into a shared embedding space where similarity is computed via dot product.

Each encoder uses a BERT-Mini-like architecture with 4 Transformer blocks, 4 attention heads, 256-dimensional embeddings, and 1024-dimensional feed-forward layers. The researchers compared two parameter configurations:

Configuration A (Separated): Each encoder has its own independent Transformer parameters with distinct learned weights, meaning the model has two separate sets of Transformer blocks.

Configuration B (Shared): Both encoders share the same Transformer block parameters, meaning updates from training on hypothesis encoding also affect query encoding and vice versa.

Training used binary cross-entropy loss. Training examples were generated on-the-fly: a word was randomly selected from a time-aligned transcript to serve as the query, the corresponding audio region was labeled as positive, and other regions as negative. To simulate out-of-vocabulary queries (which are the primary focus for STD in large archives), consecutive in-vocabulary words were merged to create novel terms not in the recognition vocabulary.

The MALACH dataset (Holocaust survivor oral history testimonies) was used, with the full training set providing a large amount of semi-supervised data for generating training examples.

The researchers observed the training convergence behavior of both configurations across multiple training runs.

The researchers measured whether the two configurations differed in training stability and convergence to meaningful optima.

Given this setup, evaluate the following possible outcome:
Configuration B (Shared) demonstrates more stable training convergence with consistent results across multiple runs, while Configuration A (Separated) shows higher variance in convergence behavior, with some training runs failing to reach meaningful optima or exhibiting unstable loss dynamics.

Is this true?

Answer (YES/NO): YES